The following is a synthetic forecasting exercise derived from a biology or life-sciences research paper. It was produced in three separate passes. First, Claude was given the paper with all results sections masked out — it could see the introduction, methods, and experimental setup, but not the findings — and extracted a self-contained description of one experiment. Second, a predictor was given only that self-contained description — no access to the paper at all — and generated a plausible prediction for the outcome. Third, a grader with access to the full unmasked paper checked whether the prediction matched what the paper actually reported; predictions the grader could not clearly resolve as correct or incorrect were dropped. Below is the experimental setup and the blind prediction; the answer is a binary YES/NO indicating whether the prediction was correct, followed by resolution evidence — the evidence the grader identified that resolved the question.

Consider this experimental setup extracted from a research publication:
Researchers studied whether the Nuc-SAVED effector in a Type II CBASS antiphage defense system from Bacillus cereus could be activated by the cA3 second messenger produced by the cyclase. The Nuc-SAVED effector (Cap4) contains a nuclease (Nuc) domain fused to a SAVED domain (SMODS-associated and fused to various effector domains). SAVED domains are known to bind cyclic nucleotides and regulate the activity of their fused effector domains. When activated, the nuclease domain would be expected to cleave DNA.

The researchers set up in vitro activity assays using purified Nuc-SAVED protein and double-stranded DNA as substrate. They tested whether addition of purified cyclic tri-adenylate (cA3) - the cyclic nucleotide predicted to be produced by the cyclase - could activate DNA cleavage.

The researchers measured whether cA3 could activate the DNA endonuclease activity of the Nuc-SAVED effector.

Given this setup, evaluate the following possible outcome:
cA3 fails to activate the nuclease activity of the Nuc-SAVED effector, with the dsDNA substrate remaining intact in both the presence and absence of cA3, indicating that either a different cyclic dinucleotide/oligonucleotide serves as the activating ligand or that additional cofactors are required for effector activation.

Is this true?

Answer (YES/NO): NO